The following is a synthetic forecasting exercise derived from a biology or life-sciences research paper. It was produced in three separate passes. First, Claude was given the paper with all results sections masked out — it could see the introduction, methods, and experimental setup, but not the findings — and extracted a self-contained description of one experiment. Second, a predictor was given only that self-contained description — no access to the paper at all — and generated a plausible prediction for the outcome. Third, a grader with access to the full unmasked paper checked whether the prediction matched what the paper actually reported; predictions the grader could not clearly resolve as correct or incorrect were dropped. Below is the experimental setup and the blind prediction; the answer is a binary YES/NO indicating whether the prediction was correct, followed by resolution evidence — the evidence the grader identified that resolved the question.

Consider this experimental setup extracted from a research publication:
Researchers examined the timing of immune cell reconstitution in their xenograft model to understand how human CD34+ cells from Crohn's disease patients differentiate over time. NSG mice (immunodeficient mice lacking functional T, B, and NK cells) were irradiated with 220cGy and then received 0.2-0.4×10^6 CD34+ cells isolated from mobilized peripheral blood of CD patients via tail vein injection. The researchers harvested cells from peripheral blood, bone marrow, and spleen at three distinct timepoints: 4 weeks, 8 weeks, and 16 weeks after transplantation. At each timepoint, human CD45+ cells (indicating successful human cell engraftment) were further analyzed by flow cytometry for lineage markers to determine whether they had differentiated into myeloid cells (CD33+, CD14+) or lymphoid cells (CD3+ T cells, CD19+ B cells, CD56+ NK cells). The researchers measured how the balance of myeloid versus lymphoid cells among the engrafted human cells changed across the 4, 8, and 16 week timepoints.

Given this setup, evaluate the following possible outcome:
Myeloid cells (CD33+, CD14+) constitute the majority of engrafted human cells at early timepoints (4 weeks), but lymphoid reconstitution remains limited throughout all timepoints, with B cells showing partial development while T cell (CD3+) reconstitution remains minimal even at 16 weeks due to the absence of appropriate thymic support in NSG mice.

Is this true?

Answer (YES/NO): YES